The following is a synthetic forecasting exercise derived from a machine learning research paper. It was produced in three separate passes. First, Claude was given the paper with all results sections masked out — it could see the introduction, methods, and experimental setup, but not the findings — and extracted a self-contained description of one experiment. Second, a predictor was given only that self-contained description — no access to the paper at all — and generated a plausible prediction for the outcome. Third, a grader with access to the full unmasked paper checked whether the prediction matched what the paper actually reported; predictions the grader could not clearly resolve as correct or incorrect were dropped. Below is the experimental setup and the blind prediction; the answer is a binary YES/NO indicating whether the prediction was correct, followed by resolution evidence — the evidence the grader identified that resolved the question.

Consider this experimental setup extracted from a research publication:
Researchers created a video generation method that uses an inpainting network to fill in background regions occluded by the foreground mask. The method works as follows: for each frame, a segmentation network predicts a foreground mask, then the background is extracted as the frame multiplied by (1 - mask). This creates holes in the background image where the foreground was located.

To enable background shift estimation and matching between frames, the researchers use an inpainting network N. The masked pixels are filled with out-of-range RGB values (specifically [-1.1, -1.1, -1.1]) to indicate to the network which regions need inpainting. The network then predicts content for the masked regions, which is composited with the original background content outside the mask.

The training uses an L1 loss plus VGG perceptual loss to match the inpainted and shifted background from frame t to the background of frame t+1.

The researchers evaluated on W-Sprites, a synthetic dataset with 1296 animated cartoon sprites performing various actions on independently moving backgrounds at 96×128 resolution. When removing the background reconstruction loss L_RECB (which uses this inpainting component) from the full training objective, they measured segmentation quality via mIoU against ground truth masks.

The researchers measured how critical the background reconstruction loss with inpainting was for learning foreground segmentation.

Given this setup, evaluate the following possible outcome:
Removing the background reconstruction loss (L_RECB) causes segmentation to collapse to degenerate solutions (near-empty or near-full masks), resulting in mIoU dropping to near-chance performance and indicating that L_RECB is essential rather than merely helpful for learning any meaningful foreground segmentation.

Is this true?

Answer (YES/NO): YES